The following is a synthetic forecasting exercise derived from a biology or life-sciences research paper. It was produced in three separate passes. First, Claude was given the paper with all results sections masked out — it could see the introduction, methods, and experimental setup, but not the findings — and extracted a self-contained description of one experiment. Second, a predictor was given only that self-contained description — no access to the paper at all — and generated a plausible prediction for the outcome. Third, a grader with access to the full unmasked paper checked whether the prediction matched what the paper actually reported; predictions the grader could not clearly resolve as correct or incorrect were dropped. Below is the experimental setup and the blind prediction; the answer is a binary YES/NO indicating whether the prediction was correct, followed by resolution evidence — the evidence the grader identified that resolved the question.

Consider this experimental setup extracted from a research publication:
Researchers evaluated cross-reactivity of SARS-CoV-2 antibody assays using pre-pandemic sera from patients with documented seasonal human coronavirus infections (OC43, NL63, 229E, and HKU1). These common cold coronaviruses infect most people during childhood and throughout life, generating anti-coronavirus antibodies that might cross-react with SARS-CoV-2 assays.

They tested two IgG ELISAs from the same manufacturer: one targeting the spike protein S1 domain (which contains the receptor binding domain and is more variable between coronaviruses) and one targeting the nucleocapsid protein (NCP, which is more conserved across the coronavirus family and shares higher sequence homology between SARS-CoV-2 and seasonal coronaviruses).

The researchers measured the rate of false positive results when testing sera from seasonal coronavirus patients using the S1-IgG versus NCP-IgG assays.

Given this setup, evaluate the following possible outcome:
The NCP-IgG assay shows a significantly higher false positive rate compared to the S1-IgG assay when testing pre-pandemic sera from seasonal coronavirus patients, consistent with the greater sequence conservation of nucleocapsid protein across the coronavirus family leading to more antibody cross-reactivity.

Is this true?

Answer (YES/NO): NO